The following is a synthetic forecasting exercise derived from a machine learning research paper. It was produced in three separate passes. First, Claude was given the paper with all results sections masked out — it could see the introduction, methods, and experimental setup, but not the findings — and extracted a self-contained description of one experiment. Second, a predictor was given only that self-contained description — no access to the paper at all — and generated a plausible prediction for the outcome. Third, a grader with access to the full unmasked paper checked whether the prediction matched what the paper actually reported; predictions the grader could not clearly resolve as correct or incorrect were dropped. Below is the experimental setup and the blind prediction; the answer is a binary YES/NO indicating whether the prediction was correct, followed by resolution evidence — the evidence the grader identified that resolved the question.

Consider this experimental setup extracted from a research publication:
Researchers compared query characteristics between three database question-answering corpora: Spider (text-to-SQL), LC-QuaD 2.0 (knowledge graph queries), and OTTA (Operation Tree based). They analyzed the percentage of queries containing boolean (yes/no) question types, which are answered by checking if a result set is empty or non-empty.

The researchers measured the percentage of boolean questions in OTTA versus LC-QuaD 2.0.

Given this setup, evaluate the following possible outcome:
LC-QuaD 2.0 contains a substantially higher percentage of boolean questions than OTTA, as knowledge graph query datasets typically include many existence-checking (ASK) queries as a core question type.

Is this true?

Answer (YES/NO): NO